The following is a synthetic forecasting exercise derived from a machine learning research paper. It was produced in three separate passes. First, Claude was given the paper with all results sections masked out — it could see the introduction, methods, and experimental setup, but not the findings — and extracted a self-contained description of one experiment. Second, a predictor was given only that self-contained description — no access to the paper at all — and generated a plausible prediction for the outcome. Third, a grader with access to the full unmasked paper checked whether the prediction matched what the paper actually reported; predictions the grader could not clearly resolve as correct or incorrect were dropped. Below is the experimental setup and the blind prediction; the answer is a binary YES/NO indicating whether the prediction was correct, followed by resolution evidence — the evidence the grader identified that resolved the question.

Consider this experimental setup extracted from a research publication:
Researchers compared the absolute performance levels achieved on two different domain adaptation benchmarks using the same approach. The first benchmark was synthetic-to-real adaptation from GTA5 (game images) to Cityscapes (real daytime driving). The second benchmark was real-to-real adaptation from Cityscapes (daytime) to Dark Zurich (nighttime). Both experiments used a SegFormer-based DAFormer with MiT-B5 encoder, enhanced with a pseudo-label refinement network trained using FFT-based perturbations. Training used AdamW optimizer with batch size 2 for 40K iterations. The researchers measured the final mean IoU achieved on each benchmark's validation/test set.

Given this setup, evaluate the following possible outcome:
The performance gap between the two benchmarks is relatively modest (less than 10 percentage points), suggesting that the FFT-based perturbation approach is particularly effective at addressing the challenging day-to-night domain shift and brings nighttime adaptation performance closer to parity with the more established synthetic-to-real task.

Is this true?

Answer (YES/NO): NO